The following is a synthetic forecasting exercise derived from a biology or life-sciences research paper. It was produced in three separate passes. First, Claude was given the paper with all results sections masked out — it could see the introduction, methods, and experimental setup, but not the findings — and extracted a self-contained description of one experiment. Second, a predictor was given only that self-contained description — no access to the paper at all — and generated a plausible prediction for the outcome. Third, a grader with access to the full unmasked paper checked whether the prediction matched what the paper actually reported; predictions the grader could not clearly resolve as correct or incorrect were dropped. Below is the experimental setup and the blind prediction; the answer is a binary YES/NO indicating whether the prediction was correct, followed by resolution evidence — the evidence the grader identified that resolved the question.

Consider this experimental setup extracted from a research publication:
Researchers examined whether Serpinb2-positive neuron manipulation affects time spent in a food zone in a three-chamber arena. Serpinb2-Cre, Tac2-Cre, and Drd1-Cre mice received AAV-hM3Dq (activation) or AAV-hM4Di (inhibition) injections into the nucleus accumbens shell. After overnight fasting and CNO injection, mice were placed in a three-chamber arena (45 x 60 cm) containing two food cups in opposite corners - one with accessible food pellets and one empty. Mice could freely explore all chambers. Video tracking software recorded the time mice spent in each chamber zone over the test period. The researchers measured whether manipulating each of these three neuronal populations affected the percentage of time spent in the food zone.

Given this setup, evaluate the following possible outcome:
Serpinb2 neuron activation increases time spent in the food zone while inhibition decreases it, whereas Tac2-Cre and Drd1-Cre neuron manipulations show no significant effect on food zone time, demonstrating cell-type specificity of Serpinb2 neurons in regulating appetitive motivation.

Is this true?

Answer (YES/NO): YES